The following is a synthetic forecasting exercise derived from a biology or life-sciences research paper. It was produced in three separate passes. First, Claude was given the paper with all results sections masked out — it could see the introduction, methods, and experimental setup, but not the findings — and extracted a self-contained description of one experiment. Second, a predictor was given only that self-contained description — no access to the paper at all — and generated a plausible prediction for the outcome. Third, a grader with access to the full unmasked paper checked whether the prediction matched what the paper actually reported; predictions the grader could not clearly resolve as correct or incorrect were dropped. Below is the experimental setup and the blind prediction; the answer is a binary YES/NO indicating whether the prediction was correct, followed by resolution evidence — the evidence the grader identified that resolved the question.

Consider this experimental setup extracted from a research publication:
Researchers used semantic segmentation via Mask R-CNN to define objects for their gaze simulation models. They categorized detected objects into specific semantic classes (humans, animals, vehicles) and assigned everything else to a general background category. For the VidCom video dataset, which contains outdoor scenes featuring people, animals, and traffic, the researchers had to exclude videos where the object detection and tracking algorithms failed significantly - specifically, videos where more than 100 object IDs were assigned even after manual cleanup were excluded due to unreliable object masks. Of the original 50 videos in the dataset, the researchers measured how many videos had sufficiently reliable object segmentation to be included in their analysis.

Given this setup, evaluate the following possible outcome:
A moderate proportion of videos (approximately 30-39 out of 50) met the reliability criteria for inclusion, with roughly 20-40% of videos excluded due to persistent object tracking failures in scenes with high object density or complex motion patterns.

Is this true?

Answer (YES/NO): NO